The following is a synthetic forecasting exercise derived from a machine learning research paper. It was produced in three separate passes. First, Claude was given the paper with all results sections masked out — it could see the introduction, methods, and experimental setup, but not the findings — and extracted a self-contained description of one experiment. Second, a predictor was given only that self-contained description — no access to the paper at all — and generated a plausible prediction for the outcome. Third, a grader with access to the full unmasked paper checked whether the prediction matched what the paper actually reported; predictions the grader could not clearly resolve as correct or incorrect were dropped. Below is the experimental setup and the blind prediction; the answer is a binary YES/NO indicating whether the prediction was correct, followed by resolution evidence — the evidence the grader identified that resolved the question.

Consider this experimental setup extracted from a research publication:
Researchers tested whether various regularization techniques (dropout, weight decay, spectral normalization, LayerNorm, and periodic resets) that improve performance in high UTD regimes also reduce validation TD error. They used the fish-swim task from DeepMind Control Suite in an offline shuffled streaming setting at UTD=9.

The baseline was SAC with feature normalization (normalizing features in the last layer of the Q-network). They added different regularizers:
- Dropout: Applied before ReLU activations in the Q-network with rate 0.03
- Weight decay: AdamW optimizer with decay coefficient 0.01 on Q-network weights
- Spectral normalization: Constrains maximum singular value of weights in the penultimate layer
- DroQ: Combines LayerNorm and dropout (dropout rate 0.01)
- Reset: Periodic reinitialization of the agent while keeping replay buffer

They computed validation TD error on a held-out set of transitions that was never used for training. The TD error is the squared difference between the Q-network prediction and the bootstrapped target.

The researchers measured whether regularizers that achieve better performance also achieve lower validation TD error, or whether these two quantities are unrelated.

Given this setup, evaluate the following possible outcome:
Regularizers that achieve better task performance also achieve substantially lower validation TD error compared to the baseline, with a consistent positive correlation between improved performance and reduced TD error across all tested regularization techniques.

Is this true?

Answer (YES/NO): YES